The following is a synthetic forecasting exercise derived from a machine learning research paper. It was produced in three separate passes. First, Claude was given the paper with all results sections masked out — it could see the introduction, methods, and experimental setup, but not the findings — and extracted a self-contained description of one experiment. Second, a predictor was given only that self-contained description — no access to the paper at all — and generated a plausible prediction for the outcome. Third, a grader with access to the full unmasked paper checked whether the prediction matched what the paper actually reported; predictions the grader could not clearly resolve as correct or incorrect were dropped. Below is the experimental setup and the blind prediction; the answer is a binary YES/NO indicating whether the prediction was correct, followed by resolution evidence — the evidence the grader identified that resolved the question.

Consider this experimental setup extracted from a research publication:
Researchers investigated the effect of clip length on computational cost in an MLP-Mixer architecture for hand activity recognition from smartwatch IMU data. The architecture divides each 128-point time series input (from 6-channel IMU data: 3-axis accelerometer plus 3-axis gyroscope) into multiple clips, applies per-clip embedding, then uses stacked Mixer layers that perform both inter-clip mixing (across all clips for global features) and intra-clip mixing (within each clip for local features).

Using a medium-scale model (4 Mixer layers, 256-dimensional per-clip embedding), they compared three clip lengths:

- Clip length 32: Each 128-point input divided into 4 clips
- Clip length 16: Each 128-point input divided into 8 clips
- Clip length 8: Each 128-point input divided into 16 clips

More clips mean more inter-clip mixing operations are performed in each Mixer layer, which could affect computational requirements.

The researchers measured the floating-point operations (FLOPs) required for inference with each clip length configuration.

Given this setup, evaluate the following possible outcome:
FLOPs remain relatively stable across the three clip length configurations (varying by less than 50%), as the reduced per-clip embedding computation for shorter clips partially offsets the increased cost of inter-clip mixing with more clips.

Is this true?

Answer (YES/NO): NO